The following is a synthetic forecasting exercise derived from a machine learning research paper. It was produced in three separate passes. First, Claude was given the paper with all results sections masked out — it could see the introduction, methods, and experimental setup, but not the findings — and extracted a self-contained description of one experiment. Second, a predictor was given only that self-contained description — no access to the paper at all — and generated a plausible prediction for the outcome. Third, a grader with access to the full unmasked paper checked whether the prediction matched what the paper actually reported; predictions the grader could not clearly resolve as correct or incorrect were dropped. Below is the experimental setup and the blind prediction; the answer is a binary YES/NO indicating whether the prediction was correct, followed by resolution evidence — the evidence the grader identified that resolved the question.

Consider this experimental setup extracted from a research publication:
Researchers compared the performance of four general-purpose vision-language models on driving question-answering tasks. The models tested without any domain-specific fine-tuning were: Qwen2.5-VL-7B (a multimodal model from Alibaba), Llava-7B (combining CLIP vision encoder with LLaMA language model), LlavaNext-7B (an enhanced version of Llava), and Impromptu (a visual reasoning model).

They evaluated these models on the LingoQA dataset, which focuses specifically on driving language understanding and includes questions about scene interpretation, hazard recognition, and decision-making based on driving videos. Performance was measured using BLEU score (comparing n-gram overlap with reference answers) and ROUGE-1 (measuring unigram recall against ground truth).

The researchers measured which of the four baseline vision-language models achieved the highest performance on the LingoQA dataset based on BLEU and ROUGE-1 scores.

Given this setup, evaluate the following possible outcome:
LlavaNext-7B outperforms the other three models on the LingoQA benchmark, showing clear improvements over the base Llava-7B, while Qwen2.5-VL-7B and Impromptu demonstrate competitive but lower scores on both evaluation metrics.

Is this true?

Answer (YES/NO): NO